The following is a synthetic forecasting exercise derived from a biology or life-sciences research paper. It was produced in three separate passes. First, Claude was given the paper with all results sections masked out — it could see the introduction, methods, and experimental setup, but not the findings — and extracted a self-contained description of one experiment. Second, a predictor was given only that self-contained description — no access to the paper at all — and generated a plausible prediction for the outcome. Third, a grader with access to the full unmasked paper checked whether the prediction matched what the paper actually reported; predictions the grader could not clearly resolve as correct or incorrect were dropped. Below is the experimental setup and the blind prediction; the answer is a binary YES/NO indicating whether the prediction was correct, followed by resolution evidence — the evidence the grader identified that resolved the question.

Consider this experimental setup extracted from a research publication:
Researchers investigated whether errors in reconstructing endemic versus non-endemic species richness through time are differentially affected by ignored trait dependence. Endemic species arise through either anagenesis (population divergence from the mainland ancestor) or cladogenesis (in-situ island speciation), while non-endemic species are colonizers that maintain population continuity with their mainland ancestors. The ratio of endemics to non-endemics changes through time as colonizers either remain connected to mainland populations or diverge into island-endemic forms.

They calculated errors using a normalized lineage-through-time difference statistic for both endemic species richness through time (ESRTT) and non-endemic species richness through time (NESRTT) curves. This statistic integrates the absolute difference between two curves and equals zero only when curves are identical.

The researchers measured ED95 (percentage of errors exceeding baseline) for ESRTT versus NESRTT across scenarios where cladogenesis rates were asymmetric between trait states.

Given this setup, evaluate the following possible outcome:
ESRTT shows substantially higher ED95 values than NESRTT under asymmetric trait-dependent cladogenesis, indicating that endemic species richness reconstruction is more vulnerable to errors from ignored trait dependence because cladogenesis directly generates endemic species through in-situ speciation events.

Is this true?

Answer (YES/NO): NO